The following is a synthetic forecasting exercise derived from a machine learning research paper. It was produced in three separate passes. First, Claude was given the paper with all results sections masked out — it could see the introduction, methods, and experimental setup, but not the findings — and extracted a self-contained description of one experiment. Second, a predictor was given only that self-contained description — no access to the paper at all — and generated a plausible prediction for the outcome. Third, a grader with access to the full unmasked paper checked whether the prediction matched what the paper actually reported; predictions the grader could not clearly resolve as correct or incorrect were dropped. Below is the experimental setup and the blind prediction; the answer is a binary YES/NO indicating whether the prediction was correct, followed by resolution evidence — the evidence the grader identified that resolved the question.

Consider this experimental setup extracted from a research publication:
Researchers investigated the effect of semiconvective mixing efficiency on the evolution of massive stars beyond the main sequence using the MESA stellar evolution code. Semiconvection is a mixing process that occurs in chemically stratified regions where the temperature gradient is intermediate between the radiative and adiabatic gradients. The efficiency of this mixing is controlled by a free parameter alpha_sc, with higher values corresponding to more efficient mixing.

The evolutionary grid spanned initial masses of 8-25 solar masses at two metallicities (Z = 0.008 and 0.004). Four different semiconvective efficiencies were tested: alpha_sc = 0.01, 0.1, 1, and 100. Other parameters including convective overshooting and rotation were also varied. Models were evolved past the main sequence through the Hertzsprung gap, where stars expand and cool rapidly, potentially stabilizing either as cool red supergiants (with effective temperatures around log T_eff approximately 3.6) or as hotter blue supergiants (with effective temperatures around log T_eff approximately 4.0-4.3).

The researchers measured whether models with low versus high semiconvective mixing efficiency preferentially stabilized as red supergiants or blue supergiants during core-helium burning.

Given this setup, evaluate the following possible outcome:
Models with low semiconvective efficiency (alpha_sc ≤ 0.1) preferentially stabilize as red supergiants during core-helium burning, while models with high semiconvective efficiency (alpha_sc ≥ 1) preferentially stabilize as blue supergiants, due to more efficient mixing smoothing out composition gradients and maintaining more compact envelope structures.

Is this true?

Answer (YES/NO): YES